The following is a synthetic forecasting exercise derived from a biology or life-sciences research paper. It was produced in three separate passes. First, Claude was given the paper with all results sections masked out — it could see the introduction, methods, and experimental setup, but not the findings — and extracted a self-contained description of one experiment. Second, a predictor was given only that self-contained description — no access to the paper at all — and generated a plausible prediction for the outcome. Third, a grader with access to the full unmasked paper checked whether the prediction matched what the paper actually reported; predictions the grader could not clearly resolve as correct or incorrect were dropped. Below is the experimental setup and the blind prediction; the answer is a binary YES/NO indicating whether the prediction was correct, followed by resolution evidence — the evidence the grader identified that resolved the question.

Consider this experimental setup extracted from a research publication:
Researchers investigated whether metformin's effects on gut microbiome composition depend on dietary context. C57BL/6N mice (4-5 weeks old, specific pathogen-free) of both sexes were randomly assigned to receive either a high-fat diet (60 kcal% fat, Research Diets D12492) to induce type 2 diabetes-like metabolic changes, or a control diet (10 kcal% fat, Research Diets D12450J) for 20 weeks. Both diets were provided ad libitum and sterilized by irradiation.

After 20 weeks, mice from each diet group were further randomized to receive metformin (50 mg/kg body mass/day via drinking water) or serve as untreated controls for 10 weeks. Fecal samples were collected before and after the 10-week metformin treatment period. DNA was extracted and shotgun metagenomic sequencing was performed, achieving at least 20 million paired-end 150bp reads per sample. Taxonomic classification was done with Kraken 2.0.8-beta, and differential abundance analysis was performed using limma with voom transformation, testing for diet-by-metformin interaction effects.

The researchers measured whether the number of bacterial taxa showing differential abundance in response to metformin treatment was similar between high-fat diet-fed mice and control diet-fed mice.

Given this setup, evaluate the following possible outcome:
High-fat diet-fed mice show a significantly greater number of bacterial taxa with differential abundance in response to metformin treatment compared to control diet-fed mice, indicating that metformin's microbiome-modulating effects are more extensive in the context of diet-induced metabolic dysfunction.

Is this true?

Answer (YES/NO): YES